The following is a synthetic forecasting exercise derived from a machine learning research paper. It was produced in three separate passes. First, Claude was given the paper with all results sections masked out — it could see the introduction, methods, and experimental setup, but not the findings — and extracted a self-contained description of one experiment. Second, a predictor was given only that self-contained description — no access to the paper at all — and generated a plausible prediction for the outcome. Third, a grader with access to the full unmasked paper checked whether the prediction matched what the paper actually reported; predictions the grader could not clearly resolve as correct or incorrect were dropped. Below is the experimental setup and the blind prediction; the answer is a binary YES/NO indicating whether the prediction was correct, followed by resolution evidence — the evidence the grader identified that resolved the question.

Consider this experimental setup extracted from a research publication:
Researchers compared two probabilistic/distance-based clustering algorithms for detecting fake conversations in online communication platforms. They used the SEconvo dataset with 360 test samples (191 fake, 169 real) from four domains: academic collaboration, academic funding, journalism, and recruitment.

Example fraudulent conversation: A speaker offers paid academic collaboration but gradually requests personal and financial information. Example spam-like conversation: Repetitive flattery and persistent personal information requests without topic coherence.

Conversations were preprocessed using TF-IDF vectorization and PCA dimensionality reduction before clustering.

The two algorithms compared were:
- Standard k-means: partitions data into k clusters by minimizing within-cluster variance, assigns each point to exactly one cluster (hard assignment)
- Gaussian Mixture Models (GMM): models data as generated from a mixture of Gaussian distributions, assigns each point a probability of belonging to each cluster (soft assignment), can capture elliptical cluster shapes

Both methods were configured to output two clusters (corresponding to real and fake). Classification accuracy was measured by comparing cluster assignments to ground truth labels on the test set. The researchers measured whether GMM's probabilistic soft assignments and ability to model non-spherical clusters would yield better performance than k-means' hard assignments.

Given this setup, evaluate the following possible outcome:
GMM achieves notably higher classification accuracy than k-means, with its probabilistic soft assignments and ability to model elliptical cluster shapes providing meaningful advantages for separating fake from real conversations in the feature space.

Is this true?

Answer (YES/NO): NO